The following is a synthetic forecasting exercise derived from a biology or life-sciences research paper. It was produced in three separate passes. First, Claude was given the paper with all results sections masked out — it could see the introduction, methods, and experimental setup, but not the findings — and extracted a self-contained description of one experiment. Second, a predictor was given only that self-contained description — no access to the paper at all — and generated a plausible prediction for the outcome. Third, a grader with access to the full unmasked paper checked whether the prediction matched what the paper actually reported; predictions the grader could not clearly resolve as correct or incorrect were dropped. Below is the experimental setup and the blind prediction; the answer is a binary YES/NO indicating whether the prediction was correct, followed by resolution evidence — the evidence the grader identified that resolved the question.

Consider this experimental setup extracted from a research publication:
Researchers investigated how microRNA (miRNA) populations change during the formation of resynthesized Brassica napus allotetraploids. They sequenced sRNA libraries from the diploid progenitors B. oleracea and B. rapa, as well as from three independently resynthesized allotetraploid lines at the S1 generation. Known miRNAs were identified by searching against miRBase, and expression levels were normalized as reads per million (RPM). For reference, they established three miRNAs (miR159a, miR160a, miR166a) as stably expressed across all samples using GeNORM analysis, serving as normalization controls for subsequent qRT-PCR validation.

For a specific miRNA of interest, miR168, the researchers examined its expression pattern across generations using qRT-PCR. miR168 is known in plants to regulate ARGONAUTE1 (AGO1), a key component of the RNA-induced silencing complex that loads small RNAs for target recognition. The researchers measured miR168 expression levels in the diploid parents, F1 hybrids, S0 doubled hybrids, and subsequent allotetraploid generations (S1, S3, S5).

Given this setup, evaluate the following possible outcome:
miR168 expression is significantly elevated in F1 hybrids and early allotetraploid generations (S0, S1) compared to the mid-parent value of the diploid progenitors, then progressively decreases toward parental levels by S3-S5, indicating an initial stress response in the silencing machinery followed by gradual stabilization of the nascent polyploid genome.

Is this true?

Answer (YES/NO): NO